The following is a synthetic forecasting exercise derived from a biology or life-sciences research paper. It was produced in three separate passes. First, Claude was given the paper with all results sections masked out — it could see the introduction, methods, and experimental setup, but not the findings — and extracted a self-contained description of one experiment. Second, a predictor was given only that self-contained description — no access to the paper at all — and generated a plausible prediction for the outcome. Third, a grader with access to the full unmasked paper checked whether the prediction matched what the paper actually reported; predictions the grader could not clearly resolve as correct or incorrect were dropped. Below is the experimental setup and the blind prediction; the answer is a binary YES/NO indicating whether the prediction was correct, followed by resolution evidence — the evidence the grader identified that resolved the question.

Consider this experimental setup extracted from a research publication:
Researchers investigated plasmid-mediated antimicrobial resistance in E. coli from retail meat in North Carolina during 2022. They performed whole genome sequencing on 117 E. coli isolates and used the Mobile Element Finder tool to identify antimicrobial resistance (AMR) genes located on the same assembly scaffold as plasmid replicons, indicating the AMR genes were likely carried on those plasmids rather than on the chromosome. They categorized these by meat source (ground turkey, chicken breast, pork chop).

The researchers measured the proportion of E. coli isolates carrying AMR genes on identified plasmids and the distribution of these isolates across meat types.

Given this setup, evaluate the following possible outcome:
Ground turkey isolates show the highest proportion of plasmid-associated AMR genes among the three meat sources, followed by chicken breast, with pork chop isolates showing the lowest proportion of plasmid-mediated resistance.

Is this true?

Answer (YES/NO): YES